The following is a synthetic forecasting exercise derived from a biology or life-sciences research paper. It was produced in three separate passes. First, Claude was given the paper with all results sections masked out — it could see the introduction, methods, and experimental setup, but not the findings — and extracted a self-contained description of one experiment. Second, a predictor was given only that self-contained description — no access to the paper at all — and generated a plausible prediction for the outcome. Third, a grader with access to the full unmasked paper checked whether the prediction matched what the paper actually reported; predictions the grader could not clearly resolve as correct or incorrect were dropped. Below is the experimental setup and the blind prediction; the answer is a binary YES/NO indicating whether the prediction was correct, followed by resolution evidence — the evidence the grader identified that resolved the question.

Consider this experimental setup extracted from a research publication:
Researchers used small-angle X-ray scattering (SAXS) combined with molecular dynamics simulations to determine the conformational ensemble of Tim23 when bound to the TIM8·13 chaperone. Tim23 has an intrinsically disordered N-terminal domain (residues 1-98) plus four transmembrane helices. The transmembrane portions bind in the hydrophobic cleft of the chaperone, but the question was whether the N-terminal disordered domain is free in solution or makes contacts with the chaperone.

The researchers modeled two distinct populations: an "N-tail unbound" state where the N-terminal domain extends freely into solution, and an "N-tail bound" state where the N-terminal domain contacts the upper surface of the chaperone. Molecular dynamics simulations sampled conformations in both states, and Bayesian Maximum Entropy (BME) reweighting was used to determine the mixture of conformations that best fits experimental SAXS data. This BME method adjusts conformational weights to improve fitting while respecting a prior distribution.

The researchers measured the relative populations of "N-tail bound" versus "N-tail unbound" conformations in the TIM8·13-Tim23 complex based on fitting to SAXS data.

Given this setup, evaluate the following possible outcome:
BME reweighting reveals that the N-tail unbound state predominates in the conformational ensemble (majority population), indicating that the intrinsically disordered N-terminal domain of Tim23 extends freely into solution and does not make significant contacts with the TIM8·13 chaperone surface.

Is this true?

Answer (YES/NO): NO